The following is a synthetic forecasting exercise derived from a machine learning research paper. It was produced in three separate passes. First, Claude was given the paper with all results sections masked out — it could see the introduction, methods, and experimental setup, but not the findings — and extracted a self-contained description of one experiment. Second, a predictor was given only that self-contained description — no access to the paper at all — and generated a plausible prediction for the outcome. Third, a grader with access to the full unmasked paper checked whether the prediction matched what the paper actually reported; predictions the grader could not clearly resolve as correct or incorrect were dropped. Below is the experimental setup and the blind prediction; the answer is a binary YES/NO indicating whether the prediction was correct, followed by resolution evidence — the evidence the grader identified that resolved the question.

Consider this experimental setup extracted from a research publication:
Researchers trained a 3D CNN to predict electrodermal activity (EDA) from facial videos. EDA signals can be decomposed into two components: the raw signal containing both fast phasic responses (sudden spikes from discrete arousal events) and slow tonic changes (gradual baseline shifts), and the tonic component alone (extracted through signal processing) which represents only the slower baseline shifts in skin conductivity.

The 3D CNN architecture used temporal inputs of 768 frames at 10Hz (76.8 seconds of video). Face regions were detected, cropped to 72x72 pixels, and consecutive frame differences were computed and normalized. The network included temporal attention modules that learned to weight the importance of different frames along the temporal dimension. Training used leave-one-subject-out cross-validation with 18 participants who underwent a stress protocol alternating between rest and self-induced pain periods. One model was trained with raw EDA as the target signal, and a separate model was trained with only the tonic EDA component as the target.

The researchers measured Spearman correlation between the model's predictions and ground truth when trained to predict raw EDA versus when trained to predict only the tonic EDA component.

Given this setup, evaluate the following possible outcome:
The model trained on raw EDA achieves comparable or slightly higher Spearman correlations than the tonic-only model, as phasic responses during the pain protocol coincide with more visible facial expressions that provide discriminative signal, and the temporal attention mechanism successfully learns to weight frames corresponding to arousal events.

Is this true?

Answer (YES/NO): NO